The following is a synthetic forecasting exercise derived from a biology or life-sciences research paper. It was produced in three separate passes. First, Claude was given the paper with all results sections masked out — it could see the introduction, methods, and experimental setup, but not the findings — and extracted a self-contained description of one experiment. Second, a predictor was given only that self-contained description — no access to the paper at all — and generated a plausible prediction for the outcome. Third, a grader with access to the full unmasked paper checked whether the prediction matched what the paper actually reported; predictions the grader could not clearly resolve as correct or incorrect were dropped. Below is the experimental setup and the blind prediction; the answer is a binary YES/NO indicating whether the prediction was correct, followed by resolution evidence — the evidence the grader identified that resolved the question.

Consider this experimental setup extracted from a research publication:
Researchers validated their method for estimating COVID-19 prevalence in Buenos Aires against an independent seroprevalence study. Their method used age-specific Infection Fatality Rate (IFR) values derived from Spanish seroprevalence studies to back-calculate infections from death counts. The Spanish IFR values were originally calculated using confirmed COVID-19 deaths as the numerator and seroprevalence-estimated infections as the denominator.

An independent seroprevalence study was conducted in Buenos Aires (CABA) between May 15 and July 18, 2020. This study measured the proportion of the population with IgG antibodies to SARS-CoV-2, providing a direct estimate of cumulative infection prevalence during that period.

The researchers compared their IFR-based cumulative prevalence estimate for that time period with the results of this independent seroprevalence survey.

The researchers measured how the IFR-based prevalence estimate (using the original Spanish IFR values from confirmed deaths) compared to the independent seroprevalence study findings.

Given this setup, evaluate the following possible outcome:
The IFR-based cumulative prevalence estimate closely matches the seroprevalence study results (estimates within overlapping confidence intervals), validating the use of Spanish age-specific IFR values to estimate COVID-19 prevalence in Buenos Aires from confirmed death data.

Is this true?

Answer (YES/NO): NO